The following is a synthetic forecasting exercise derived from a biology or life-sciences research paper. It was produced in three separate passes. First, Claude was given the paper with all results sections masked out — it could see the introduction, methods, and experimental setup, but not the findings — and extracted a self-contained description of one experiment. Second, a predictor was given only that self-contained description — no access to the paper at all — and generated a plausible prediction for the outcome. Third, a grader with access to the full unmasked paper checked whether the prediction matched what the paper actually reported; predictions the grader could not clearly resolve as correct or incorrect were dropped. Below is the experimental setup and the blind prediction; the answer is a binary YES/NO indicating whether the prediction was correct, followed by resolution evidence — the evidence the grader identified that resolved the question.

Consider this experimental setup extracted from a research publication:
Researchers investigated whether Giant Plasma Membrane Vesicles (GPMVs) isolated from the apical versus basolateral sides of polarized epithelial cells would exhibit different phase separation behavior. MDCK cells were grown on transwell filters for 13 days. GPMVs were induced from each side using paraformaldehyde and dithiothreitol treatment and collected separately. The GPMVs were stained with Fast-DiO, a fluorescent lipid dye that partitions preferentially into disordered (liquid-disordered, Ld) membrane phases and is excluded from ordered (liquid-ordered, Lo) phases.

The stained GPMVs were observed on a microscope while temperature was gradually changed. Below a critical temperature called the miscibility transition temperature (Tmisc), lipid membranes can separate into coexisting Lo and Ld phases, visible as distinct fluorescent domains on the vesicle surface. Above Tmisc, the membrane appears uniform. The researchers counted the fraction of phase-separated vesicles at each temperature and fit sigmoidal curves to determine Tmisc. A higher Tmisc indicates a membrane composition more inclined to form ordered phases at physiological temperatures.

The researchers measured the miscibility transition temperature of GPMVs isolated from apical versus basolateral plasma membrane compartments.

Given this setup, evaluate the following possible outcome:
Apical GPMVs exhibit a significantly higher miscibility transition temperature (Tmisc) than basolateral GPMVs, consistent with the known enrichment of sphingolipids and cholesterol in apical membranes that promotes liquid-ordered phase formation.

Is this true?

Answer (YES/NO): NO